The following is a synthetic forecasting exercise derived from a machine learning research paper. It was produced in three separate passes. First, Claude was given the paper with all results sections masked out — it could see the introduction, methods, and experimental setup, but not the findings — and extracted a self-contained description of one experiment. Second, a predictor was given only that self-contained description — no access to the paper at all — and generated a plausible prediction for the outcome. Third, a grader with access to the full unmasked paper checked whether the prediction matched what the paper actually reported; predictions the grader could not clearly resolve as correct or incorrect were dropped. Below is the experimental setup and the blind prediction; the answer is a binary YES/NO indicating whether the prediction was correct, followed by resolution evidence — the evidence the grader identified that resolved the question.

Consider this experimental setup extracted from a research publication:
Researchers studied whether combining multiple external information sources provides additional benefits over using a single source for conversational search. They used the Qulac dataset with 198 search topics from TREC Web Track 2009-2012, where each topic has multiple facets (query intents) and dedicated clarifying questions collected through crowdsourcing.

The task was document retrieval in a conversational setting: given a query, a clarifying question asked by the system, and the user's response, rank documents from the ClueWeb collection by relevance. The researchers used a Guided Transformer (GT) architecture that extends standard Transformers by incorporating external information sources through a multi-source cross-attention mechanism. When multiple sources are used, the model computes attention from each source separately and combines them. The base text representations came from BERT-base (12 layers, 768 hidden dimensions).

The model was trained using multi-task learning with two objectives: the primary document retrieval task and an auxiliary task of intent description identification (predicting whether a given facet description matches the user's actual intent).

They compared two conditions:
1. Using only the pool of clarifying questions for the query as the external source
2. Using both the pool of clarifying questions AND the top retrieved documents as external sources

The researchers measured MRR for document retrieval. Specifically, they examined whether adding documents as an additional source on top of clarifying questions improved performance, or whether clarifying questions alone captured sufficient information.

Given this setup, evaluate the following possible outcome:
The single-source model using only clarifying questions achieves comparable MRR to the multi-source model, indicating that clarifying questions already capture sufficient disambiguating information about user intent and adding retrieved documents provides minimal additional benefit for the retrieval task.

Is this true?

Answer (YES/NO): NO